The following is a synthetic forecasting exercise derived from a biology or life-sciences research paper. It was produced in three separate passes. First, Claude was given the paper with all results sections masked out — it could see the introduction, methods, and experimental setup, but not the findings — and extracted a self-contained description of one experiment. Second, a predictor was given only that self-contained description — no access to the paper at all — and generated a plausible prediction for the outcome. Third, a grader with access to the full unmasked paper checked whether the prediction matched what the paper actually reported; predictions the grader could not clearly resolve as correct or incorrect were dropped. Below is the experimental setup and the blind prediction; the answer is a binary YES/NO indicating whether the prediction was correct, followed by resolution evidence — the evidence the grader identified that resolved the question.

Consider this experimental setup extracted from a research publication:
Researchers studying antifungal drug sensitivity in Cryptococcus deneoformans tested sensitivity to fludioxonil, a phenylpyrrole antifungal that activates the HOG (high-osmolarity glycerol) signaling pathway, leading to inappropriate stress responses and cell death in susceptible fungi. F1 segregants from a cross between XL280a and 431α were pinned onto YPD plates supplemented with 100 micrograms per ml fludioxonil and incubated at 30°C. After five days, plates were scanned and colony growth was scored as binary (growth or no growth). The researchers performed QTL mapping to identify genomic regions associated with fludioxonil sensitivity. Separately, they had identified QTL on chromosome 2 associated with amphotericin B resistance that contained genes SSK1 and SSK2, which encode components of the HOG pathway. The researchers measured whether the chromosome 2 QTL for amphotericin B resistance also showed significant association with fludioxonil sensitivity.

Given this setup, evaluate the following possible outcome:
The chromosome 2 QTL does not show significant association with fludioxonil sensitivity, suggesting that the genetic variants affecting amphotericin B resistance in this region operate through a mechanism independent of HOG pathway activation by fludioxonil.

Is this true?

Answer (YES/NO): NO